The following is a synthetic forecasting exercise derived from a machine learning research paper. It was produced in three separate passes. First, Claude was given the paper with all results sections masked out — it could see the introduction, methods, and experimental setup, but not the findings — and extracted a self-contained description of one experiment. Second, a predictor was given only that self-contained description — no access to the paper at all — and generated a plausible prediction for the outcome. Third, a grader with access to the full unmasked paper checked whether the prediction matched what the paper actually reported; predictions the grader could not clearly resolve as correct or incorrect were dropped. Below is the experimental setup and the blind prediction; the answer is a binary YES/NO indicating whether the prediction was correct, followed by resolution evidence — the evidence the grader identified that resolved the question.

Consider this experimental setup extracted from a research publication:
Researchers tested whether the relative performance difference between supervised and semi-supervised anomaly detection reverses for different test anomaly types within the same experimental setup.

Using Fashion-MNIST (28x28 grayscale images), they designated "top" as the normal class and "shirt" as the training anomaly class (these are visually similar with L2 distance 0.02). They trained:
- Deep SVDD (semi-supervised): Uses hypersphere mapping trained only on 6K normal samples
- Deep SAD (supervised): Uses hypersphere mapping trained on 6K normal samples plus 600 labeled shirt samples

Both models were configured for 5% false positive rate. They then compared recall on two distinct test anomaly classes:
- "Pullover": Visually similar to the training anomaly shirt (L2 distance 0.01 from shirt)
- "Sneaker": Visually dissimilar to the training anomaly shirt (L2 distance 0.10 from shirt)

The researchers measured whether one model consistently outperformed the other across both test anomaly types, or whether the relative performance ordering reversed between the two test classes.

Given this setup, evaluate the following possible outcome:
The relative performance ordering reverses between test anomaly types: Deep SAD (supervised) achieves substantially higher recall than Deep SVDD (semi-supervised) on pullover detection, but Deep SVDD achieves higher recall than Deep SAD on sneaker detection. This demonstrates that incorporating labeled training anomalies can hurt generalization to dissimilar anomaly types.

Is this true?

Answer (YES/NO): YES